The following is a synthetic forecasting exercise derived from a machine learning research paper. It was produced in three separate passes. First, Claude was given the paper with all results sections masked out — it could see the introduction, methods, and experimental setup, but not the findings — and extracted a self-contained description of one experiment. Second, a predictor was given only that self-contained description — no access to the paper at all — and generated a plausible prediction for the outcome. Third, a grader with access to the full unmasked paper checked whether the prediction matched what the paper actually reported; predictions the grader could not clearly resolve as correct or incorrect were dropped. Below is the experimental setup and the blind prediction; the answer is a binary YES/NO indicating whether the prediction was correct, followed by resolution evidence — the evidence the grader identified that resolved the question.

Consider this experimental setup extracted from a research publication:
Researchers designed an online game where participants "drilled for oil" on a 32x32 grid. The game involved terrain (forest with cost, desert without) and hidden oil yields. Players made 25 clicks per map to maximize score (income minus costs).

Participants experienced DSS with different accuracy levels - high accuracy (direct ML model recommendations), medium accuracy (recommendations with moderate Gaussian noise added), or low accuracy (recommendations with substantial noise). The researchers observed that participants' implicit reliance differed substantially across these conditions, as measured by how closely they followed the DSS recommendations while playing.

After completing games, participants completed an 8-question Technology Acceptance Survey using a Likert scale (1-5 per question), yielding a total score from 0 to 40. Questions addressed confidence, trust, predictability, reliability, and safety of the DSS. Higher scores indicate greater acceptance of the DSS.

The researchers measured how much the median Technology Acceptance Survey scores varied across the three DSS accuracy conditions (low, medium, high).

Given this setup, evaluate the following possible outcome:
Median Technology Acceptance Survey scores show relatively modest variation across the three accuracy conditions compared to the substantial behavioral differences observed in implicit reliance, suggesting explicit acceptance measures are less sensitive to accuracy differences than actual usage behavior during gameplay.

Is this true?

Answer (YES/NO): YES